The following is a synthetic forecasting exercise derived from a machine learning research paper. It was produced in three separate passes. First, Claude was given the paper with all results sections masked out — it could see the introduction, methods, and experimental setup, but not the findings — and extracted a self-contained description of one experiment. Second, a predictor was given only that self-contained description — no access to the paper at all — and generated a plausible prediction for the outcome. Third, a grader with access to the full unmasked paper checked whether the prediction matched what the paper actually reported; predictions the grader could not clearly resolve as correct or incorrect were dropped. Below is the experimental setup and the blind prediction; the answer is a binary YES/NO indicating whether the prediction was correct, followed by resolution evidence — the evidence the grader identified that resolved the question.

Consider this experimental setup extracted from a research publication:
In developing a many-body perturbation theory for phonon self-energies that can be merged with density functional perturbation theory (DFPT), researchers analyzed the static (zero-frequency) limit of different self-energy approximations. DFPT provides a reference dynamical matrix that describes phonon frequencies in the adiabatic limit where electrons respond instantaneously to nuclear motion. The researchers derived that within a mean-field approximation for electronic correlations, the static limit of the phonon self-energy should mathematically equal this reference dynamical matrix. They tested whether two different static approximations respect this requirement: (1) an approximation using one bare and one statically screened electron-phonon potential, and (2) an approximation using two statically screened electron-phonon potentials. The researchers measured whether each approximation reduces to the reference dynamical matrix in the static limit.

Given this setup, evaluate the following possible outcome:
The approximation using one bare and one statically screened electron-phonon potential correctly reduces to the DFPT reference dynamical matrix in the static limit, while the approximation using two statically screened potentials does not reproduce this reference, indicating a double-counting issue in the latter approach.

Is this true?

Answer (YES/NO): YES